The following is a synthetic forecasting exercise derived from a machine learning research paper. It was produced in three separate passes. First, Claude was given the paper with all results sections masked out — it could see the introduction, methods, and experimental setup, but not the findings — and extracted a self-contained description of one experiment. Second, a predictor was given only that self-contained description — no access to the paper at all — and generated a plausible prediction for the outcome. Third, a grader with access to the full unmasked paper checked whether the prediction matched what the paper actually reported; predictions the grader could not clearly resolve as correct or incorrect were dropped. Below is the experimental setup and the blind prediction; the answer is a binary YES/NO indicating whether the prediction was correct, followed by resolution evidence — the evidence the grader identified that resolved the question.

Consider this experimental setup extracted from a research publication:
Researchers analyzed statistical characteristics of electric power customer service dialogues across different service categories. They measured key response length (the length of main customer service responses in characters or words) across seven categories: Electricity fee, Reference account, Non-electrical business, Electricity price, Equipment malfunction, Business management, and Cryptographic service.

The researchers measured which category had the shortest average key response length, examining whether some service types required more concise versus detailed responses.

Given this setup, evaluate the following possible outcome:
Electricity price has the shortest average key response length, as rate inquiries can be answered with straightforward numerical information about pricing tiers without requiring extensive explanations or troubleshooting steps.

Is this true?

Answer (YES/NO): NO